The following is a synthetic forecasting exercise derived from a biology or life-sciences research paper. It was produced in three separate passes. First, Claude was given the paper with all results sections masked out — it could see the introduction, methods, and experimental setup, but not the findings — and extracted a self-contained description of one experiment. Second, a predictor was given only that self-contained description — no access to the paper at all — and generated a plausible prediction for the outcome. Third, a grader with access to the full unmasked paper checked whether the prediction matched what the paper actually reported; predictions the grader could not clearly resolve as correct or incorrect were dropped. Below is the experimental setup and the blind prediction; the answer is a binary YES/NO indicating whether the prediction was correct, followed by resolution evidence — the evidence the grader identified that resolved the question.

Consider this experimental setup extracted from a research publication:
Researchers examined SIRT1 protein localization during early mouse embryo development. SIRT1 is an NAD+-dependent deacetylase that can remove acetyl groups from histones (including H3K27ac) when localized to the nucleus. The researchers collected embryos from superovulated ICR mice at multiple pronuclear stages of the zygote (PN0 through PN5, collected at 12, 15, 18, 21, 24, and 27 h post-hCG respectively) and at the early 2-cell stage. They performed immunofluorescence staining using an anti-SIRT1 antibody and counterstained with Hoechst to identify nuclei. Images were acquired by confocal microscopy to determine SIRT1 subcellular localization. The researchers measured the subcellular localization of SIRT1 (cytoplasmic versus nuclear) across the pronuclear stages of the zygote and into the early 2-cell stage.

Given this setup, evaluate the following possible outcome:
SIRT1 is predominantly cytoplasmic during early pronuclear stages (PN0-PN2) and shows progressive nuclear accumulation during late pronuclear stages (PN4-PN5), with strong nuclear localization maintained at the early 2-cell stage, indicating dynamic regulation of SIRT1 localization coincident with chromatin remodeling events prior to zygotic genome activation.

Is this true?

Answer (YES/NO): NO